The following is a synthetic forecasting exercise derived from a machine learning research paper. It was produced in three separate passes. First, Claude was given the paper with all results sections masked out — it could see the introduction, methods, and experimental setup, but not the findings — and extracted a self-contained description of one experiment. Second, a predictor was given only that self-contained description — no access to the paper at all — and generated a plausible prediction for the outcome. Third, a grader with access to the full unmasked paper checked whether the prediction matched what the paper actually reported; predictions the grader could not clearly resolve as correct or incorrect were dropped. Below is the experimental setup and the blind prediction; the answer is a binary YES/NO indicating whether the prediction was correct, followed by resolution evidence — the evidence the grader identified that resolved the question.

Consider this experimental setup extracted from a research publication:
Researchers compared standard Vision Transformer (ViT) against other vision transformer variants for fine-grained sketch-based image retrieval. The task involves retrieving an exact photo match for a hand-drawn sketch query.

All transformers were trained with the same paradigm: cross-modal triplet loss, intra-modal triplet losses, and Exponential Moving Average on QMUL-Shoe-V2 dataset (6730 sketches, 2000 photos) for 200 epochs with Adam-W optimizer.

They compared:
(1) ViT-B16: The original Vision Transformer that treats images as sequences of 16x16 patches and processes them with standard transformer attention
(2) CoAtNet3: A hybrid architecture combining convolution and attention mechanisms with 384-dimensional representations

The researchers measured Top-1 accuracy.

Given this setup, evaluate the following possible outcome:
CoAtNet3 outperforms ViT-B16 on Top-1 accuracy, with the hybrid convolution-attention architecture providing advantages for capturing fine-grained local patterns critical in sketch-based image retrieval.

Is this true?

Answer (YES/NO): YES